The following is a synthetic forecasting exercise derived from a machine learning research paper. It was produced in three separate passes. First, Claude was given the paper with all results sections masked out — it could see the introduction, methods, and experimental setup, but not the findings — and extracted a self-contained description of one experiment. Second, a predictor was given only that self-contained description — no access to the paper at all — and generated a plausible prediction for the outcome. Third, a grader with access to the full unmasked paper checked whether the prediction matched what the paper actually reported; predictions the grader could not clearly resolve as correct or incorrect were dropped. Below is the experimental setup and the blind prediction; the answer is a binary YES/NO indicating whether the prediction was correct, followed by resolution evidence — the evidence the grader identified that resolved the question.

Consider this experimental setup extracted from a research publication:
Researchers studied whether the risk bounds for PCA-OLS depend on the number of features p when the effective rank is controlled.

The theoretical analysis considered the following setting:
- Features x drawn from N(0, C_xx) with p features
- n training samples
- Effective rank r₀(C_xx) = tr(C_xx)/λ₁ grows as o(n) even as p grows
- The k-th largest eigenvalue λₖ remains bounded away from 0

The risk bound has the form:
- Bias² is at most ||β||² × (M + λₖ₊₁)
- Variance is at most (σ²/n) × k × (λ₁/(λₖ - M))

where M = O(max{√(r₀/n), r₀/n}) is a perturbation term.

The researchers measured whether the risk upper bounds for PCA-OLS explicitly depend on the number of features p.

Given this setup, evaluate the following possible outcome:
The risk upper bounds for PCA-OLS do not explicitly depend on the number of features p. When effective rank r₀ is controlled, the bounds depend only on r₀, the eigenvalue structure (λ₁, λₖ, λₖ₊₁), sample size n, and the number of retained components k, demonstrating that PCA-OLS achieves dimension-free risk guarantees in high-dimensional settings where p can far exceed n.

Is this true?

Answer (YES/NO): YES